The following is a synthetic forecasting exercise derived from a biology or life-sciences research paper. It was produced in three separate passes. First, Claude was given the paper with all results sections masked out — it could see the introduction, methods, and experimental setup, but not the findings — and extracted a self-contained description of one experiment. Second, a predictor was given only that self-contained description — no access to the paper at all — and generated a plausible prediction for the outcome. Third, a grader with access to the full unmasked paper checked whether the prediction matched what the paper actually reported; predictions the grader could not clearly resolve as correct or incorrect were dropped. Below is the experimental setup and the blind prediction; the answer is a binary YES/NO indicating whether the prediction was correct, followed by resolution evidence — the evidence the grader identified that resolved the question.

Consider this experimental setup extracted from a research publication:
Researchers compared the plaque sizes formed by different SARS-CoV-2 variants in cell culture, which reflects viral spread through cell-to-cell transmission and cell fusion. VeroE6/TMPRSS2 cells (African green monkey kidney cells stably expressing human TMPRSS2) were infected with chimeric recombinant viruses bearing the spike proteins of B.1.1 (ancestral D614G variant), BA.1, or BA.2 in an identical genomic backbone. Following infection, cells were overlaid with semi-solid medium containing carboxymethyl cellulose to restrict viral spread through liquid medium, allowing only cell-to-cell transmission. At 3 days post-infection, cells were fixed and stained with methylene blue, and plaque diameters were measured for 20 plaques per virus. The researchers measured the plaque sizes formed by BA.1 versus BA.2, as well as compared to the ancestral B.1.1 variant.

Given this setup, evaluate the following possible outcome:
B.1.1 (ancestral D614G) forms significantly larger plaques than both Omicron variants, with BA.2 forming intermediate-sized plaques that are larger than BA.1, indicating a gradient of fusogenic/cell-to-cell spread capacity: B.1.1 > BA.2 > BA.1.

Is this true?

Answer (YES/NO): YES